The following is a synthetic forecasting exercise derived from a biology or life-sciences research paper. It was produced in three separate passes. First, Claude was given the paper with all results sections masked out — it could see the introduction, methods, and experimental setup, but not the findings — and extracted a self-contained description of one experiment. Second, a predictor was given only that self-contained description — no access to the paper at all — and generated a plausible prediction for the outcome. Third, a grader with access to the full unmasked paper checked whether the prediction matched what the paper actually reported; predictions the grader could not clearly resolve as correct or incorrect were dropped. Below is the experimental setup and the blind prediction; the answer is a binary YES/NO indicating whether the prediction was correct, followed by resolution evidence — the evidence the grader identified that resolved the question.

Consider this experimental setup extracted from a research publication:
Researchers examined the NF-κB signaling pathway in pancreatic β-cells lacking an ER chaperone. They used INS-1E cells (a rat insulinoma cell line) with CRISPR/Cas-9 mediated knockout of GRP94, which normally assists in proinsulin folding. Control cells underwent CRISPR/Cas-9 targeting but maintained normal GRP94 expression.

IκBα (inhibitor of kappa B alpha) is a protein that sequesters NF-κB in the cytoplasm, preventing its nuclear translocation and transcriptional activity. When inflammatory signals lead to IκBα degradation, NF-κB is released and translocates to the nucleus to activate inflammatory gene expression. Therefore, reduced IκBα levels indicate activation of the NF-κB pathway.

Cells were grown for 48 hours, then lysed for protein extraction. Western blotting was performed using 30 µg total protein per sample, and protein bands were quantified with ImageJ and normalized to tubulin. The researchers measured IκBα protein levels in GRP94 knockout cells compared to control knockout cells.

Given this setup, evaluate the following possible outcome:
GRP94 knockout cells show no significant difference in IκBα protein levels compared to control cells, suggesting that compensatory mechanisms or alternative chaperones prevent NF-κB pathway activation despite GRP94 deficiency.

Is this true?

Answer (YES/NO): NO